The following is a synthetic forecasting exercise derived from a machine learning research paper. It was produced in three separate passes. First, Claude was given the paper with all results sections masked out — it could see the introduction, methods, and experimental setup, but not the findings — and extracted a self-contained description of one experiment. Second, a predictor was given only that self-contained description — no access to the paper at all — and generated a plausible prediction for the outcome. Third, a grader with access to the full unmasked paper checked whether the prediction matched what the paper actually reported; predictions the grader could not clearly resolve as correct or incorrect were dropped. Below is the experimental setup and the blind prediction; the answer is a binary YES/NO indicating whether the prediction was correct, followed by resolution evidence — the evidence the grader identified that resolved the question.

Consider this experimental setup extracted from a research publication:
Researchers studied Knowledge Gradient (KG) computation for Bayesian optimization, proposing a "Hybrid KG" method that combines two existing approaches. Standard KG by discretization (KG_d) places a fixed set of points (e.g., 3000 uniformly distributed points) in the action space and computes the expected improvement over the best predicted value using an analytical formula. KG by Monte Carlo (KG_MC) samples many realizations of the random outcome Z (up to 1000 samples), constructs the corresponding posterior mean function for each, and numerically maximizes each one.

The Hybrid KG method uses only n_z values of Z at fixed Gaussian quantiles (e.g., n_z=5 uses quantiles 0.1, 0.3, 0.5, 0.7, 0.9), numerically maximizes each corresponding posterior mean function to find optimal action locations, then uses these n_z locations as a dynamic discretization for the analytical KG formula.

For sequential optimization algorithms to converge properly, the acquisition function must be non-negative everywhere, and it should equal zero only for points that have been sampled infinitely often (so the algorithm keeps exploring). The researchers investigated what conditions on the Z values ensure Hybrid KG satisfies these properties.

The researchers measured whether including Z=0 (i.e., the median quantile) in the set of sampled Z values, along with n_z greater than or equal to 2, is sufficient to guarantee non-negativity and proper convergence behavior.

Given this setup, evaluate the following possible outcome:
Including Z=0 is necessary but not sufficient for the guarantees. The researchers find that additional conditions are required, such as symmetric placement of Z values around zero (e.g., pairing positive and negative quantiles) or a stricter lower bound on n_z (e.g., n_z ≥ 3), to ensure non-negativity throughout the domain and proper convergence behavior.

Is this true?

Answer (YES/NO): NO